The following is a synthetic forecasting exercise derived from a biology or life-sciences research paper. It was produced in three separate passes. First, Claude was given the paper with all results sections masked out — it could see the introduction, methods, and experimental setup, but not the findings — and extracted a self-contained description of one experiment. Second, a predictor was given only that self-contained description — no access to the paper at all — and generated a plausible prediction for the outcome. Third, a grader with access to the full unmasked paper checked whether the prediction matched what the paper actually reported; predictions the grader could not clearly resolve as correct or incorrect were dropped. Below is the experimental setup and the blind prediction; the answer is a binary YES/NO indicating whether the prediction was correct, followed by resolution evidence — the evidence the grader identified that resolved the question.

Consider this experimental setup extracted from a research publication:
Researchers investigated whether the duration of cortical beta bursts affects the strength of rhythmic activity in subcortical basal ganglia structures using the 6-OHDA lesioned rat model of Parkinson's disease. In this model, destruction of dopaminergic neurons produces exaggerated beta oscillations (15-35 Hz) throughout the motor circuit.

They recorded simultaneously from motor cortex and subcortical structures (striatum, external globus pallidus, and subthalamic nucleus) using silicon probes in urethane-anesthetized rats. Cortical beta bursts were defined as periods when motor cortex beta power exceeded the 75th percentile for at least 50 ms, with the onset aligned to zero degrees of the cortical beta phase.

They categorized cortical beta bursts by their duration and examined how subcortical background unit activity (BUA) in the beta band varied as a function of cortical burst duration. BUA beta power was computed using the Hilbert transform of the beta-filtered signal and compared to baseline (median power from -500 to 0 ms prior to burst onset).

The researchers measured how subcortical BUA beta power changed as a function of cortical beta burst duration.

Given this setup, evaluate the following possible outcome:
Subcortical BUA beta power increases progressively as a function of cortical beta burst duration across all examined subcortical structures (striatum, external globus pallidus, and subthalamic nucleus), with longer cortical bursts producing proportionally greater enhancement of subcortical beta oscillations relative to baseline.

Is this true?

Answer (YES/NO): YES